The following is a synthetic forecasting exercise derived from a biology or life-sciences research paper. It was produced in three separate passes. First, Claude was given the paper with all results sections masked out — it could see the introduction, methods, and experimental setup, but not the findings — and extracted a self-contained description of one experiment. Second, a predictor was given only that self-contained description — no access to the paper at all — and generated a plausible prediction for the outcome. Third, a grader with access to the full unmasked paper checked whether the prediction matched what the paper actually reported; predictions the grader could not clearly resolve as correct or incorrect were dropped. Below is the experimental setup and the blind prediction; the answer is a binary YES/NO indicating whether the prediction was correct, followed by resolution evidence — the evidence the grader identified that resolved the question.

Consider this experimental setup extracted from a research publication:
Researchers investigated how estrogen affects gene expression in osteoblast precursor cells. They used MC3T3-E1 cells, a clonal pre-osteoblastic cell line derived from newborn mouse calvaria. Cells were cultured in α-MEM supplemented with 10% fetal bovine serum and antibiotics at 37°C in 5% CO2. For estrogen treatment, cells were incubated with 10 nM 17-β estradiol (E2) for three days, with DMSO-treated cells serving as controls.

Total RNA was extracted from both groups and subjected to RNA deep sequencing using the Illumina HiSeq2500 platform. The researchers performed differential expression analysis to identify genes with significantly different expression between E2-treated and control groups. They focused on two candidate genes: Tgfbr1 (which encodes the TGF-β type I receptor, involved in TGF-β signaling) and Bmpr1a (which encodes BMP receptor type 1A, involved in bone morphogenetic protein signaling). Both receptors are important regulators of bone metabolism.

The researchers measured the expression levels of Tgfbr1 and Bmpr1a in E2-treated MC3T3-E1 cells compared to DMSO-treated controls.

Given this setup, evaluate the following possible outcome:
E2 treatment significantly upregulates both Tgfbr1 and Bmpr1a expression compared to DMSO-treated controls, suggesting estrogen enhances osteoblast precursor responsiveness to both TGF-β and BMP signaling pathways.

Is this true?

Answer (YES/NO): NO